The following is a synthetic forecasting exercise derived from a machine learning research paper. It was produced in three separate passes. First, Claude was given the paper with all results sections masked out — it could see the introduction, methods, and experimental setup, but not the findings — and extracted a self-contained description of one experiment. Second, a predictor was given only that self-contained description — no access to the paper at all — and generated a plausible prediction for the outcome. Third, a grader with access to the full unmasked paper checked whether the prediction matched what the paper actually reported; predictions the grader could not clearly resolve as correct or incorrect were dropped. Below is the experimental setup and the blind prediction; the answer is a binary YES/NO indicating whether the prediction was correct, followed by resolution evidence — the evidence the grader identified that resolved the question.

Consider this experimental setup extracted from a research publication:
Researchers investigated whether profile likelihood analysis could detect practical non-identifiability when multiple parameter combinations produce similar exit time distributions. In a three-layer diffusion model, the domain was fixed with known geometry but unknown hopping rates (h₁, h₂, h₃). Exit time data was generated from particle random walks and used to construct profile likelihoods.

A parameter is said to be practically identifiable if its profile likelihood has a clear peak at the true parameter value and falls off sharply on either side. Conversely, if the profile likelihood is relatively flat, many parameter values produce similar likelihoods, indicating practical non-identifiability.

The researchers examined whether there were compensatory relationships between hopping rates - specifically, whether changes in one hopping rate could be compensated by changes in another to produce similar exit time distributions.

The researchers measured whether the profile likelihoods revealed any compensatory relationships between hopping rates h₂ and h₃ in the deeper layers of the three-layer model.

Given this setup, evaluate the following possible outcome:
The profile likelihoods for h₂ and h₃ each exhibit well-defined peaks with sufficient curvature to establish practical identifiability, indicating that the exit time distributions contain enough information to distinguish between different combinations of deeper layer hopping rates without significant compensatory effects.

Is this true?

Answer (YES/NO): NO